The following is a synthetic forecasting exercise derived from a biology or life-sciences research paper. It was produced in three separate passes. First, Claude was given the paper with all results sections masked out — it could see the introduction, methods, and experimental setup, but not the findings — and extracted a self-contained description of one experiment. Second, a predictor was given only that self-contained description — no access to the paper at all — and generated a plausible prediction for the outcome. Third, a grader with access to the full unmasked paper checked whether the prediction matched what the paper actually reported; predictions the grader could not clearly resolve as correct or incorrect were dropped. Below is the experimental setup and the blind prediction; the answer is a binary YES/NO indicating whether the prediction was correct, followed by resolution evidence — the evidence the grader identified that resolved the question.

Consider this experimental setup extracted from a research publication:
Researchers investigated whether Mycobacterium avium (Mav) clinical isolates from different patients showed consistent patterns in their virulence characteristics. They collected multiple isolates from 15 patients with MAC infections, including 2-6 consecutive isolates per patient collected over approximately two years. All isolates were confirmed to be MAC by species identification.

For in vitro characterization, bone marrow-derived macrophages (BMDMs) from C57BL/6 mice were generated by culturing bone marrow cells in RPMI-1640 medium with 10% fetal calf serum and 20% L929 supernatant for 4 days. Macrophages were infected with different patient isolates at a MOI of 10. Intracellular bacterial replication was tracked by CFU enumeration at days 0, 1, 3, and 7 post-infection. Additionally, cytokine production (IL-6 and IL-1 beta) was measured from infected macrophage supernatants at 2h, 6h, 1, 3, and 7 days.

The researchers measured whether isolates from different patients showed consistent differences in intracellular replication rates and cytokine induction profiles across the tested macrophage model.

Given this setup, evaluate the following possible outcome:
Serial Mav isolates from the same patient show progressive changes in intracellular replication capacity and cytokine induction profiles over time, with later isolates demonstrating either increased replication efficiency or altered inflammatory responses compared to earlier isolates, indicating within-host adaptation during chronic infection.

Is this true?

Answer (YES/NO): NO